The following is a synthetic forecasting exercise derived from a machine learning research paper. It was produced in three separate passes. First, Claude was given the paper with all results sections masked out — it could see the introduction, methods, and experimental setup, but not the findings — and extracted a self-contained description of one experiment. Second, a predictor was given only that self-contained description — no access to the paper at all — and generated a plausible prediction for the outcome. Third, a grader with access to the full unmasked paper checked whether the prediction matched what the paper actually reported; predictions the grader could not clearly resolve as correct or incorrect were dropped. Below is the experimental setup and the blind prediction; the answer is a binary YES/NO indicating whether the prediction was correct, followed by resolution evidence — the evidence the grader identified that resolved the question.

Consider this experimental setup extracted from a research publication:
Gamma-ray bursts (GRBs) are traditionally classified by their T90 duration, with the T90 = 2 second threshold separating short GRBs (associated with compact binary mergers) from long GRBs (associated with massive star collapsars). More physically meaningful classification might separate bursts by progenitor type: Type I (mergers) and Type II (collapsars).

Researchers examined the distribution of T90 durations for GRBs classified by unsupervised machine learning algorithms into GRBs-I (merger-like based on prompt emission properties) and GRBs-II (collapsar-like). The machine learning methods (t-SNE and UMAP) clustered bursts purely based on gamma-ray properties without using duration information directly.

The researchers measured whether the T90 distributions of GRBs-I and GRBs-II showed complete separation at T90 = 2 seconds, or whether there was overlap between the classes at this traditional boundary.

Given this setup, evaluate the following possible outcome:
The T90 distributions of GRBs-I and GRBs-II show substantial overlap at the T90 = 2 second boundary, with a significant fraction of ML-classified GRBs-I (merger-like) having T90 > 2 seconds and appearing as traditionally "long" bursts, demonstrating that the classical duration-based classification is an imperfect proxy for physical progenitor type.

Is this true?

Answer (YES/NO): YES